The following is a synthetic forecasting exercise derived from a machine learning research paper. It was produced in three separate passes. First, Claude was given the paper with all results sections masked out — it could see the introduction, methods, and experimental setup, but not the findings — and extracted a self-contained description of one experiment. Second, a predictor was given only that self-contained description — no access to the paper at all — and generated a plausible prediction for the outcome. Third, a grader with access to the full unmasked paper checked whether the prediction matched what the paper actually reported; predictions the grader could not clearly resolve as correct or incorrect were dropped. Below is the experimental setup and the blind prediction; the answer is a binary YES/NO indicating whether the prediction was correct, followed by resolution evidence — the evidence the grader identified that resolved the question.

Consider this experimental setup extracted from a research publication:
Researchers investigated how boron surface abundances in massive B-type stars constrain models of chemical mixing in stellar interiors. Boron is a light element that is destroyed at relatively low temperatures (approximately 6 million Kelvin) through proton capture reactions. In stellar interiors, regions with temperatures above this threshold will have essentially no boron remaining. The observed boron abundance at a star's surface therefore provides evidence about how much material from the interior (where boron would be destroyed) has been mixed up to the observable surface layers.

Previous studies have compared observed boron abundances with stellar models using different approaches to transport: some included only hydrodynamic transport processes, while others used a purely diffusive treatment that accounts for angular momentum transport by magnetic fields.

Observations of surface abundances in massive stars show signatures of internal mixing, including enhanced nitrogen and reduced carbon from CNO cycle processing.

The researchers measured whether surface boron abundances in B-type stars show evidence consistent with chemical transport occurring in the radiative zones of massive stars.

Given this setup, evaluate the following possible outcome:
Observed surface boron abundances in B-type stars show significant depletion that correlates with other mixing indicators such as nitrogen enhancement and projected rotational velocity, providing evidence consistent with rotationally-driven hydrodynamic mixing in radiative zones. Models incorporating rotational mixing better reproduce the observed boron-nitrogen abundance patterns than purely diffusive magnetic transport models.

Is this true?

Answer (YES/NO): NO